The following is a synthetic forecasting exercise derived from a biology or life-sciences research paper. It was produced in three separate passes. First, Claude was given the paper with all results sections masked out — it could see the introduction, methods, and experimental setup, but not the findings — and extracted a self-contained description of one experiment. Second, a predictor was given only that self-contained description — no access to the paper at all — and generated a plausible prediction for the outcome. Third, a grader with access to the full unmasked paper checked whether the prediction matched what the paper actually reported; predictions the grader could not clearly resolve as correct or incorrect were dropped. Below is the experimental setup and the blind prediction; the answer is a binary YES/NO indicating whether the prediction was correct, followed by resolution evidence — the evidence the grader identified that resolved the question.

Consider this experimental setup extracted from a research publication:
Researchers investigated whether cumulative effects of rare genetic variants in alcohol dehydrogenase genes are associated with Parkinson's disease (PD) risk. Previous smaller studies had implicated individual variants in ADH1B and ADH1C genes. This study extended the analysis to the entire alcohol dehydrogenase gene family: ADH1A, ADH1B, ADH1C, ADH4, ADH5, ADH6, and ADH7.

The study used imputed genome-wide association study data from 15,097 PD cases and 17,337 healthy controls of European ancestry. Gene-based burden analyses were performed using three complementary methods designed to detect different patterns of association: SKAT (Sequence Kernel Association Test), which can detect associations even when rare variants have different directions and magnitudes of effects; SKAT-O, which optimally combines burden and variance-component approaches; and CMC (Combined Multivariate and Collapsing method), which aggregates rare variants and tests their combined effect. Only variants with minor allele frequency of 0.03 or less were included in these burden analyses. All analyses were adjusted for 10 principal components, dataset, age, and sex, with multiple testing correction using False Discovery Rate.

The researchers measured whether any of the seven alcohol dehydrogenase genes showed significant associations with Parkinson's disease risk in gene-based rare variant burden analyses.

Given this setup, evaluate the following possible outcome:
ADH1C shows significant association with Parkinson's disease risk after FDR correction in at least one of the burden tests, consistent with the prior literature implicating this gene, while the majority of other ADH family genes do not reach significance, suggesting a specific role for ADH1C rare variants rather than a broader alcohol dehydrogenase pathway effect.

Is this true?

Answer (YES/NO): NO